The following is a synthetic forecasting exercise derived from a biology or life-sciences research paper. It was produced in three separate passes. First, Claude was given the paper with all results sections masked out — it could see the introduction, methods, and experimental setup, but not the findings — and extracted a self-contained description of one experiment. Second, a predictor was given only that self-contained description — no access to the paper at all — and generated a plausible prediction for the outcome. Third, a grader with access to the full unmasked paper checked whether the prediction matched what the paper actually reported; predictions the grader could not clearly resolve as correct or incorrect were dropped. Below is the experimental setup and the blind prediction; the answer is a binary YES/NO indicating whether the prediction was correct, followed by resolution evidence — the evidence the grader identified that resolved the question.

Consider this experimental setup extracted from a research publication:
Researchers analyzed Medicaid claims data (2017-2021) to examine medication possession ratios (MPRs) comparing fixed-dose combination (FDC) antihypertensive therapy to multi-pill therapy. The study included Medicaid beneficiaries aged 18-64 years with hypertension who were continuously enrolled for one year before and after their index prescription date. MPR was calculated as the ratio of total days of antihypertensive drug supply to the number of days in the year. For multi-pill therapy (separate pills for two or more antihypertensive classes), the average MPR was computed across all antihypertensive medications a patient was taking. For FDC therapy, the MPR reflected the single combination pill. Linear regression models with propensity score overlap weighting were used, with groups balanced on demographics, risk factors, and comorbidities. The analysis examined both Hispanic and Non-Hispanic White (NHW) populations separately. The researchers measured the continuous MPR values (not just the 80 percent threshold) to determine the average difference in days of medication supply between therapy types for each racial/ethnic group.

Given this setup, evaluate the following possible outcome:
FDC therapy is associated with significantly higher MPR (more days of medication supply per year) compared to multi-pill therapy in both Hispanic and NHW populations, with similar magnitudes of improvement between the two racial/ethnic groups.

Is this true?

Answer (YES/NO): NO